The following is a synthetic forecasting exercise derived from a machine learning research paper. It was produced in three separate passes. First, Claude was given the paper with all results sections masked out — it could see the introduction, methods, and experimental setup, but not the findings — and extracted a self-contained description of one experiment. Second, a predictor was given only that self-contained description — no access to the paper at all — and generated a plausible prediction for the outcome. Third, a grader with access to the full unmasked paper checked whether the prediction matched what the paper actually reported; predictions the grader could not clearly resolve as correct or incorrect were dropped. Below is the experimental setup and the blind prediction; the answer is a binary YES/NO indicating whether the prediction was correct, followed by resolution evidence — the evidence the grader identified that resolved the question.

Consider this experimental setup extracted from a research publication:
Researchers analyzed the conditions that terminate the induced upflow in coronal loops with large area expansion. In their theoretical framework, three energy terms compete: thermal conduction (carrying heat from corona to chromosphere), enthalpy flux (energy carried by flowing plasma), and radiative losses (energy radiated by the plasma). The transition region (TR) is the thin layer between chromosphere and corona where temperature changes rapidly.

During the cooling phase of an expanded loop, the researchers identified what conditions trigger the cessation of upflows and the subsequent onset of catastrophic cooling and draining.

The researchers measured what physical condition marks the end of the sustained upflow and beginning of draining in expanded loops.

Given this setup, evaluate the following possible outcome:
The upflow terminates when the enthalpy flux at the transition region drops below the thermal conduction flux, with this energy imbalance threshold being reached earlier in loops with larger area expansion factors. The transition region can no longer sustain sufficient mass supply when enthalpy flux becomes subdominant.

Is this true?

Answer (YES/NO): NO